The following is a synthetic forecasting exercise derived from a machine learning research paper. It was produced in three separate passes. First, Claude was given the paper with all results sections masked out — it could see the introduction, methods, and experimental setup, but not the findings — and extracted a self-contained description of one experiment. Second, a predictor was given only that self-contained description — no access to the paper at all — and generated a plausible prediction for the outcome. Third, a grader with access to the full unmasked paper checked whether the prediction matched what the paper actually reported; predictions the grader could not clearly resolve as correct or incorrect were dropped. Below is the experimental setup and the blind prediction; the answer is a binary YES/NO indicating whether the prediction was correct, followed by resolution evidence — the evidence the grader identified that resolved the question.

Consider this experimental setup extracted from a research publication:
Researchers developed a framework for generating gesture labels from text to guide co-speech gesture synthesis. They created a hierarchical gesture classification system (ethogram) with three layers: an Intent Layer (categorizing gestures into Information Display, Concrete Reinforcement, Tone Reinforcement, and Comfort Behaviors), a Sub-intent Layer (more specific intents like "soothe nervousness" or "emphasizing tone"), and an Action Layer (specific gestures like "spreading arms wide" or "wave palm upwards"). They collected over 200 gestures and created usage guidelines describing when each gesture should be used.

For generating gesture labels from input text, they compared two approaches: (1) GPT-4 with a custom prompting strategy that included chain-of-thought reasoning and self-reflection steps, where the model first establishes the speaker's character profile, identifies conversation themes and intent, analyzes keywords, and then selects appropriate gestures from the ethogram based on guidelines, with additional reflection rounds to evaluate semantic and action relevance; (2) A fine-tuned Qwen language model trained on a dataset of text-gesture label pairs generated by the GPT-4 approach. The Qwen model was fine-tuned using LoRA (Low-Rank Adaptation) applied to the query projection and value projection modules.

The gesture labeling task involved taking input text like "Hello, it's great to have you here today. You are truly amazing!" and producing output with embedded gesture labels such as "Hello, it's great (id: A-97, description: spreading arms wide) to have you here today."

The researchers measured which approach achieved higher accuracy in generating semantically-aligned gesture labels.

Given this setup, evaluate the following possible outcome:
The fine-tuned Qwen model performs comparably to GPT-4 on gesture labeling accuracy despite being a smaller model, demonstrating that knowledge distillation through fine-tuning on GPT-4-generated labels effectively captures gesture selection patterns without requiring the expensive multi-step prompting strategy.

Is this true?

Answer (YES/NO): YES